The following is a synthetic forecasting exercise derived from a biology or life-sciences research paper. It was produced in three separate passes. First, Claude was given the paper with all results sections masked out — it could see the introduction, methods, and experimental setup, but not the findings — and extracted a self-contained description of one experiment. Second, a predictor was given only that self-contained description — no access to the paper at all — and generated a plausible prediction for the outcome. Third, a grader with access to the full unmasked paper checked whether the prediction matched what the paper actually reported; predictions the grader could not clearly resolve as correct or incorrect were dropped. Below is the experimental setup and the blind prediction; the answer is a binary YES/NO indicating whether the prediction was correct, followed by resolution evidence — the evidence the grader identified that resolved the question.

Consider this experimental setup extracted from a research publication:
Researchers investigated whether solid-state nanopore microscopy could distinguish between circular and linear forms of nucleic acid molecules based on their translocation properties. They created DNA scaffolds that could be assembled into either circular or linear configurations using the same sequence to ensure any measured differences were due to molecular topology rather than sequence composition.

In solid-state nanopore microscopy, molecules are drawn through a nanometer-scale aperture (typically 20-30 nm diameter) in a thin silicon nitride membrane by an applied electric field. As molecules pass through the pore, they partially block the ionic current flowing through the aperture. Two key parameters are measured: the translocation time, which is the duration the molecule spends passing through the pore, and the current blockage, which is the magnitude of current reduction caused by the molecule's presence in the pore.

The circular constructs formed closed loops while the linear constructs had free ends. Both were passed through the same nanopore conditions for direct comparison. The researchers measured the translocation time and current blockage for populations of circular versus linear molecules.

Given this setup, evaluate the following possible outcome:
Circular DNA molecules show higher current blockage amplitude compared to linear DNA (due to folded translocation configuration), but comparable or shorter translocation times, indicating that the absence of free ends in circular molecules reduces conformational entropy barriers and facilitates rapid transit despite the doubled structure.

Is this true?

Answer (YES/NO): YES